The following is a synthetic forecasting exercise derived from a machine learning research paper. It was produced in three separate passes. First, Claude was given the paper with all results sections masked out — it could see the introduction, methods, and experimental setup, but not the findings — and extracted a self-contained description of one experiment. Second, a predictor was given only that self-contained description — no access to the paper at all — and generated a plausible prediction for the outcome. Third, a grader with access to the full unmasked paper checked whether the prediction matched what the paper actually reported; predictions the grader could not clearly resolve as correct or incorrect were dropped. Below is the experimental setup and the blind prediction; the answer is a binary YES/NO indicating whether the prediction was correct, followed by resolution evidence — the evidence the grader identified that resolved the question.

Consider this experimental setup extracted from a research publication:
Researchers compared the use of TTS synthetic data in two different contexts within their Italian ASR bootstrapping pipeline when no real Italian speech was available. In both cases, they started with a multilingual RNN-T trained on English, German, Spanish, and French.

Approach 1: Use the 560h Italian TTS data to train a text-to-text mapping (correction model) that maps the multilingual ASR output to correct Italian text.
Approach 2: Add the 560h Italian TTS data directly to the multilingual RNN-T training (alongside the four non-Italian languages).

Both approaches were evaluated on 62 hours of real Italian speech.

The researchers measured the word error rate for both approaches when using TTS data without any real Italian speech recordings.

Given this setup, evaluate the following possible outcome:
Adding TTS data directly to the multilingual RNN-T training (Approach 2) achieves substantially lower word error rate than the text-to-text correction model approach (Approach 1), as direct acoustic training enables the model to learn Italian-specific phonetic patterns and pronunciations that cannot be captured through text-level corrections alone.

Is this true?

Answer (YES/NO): NO